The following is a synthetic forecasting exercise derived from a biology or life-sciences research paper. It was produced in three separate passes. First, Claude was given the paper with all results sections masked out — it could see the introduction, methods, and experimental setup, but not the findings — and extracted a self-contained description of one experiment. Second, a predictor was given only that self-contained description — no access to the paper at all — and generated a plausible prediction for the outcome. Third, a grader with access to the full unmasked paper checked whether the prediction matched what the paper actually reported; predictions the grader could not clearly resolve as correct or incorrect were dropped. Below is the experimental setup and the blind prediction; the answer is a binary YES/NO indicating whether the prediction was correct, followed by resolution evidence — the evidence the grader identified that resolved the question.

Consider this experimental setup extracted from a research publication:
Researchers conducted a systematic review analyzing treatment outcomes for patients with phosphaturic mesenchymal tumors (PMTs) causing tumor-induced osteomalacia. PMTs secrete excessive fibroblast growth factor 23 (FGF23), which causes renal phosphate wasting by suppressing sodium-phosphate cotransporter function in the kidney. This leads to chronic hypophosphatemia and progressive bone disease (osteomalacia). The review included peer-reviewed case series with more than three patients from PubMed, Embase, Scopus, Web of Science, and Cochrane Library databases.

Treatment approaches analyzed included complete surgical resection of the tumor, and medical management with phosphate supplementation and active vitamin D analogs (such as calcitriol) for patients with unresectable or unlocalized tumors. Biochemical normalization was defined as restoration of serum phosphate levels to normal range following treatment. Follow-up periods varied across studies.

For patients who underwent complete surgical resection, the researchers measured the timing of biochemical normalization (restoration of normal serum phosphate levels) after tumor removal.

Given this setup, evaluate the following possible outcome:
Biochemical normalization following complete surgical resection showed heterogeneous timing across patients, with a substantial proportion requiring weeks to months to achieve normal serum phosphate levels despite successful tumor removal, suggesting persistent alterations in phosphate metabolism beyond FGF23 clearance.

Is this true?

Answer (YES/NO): NO